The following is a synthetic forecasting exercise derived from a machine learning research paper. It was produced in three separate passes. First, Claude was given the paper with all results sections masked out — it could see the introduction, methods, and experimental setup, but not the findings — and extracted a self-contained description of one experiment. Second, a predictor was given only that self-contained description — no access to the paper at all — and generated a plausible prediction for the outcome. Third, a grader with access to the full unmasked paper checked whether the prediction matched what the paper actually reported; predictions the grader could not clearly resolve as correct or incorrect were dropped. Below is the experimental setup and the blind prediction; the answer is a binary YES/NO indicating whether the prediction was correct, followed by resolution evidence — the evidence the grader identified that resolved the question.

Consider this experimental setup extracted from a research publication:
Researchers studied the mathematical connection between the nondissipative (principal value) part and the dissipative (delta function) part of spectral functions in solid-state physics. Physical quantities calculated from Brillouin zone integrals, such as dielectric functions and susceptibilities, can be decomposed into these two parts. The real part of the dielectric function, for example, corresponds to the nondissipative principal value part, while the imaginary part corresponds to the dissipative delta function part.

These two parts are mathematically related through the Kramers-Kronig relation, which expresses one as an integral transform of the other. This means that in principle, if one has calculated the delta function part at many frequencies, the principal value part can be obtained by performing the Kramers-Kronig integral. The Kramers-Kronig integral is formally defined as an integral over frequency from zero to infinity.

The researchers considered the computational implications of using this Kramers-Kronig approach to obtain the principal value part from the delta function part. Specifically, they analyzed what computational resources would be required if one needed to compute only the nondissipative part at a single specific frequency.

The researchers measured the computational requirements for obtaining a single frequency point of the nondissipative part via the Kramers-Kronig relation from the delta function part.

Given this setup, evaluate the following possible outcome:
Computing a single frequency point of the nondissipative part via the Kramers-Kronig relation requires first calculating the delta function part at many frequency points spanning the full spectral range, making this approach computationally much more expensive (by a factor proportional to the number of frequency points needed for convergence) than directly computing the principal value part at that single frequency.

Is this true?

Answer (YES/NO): YES